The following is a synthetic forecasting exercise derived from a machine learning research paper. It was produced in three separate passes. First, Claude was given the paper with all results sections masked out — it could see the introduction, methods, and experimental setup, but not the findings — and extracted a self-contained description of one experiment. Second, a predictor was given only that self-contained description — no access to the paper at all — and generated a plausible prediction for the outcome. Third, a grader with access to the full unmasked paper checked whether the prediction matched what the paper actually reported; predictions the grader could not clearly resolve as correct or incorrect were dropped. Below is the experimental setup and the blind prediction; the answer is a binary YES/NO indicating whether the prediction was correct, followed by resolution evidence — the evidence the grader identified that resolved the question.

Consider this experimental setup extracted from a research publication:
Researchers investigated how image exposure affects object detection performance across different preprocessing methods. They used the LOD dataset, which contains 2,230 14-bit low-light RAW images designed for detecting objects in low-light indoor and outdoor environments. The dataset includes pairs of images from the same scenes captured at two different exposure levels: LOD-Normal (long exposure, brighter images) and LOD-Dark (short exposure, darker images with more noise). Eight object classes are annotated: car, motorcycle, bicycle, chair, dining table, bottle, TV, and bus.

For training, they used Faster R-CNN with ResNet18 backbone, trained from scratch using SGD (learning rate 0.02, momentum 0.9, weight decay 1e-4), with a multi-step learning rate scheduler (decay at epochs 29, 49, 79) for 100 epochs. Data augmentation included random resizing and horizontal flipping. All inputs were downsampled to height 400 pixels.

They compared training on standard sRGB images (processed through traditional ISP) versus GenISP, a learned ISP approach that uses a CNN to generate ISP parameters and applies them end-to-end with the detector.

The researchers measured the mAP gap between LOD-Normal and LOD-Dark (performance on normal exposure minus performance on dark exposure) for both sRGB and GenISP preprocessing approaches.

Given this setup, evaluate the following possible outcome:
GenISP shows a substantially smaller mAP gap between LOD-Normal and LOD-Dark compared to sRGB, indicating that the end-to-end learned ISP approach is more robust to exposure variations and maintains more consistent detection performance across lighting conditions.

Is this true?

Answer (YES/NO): NO